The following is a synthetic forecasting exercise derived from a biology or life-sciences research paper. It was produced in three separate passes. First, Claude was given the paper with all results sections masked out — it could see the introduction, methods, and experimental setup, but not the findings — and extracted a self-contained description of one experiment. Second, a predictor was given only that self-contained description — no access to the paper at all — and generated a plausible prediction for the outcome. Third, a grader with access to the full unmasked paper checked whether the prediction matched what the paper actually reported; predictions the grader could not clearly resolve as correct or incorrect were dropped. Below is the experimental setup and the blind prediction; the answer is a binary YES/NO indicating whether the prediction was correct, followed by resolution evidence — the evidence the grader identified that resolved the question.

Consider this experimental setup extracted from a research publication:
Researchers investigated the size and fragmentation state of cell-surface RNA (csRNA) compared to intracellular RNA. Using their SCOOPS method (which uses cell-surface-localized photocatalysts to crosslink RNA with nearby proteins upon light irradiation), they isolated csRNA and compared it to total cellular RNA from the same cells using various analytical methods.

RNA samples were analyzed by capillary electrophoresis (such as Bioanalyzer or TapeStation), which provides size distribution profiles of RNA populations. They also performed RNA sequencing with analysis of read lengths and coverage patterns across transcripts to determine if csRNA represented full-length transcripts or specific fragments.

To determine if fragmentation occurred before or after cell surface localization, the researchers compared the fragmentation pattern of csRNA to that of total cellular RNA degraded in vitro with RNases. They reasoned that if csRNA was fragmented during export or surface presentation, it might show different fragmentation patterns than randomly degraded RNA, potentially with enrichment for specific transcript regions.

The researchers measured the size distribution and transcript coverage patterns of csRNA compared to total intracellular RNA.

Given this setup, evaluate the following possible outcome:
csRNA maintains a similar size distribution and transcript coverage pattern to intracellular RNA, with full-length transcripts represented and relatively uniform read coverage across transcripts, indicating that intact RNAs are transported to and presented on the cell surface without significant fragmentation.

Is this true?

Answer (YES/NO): NO